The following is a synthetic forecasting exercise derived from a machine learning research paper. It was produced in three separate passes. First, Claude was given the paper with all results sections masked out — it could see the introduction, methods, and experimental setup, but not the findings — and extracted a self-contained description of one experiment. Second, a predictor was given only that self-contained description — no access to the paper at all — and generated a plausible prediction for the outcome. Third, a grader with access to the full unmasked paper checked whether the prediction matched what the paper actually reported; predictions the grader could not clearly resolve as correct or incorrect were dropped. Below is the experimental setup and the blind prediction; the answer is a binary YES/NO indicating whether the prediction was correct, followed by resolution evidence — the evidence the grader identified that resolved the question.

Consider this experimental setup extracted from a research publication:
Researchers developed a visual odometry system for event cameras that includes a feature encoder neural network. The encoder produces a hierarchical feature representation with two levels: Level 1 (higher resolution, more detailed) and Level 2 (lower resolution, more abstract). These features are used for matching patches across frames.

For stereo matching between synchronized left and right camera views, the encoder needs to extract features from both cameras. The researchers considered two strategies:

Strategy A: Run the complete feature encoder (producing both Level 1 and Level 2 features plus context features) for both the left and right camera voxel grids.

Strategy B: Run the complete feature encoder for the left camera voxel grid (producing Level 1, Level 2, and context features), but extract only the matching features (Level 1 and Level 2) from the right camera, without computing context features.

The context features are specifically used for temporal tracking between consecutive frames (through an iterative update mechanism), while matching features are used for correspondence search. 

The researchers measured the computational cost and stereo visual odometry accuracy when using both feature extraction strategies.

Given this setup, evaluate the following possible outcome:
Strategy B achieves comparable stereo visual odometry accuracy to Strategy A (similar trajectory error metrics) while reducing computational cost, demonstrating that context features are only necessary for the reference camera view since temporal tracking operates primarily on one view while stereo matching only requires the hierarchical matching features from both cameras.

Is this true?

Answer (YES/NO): NO